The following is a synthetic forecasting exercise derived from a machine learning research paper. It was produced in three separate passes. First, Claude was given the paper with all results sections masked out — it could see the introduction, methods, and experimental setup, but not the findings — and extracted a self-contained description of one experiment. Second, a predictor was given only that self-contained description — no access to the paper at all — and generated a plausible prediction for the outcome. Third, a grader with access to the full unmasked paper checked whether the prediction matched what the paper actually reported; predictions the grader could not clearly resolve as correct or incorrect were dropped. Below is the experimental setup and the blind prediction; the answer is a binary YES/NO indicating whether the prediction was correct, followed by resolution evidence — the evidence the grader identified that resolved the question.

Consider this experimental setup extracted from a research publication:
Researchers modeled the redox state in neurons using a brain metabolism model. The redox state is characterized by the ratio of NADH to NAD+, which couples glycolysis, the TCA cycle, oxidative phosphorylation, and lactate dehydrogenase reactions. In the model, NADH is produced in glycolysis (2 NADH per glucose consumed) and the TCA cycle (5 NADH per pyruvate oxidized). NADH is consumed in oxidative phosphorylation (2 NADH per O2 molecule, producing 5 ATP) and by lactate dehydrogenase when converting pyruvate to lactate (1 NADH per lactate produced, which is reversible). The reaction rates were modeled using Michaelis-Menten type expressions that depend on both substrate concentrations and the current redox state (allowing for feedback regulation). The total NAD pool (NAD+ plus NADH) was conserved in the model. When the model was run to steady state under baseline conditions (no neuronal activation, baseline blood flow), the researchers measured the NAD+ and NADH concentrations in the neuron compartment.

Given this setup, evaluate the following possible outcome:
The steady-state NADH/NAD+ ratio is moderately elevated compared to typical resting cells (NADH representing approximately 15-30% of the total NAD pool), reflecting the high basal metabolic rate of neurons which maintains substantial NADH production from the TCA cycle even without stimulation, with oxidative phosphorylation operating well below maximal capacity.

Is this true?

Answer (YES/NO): NO